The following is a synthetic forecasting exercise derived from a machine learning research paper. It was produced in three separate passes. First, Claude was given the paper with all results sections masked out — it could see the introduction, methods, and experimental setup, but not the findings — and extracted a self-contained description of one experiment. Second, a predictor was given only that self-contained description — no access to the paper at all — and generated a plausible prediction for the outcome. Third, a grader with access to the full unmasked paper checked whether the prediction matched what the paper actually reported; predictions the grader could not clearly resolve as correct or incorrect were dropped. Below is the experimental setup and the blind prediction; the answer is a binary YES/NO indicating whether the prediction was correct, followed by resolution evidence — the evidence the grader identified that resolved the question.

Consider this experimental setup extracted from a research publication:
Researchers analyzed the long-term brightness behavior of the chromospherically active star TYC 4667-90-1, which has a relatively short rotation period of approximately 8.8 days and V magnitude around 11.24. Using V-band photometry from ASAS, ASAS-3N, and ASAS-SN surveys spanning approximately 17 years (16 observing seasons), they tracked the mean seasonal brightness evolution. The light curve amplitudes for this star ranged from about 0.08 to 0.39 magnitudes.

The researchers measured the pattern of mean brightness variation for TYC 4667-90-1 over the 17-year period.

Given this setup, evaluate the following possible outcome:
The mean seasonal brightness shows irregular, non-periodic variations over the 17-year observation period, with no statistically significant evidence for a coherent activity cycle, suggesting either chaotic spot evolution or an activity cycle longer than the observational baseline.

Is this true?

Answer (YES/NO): NO